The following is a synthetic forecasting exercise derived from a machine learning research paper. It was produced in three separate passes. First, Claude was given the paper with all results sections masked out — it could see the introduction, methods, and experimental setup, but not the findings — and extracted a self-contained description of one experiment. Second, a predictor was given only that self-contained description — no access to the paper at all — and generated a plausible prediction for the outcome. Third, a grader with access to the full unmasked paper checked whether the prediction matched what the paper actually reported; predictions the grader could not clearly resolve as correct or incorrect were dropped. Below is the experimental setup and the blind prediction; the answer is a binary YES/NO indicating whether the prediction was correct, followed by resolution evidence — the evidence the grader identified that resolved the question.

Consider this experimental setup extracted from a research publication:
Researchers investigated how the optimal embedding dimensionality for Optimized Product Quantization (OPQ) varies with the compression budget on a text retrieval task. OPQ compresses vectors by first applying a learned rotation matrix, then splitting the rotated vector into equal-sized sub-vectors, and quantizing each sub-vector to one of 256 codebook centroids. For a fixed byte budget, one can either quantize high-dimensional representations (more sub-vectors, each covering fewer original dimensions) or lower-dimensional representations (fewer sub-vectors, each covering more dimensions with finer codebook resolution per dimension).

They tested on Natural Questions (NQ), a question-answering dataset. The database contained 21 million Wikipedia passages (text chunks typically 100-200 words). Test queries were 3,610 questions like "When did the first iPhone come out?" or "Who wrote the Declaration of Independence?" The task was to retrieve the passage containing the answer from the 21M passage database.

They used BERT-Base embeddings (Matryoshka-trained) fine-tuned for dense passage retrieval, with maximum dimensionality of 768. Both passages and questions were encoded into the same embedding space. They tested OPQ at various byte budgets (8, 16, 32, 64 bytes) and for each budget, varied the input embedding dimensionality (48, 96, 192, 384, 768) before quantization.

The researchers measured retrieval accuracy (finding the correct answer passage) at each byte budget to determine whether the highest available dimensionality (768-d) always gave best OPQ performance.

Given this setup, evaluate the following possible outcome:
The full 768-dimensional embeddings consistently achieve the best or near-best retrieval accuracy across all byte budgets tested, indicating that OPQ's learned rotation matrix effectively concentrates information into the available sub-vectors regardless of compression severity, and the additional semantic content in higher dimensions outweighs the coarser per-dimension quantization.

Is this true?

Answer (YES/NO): NO